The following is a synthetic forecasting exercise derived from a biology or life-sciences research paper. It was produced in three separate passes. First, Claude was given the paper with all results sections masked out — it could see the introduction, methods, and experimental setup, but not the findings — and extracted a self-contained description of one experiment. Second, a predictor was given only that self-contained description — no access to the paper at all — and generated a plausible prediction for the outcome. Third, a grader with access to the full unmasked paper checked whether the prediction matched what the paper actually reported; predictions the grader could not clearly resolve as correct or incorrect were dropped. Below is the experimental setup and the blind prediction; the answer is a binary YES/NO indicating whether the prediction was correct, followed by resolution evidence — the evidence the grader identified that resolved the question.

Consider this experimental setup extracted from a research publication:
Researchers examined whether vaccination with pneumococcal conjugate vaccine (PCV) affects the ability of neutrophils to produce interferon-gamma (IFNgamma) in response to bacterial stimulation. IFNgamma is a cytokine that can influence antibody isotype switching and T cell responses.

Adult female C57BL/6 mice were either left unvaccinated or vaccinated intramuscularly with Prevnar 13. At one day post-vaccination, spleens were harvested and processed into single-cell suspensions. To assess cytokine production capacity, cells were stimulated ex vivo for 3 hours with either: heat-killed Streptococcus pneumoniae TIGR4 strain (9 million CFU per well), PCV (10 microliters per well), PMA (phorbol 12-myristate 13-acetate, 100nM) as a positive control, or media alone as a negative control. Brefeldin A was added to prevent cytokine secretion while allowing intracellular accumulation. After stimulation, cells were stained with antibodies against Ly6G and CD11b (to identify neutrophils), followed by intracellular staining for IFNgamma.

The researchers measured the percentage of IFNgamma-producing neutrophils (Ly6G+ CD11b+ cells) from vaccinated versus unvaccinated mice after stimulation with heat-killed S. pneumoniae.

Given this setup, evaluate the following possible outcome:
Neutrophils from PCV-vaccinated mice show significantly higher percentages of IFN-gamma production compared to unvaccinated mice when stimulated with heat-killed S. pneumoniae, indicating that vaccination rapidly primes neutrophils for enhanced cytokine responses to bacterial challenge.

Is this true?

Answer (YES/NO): NO